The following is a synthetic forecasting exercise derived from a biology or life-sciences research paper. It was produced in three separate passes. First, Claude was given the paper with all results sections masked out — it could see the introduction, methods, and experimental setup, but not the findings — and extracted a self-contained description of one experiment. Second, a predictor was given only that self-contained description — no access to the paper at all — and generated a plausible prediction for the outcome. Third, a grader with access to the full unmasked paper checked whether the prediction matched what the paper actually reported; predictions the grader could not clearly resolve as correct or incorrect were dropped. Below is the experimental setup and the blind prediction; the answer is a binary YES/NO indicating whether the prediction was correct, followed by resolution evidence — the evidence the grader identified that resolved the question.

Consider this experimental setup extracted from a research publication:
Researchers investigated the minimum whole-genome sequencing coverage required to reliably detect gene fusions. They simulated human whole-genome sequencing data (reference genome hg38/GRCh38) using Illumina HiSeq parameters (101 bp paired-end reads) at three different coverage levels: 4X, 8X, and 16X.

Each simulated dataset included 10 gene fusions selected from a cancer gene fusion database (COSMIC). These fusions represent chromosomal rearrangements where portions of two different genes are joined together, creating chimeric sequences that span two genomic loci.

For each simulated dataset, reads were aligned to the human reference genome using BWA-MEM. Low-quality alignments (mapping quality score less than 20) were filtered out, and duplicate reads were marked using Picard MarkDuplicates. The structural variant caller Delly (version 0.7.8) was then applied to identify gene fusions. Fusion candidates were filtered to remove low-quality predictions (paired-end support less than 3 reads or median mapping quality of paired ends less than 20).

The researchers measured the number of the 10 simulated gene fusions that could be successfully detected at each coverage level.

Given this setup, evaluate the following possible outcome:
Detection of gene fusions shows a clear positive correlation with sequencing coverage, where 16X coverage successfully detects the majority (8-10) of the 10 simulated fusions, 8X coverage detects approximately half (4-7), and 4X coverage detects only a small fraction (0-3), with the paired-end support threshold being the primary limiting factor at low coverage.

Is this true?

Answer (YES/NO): NO